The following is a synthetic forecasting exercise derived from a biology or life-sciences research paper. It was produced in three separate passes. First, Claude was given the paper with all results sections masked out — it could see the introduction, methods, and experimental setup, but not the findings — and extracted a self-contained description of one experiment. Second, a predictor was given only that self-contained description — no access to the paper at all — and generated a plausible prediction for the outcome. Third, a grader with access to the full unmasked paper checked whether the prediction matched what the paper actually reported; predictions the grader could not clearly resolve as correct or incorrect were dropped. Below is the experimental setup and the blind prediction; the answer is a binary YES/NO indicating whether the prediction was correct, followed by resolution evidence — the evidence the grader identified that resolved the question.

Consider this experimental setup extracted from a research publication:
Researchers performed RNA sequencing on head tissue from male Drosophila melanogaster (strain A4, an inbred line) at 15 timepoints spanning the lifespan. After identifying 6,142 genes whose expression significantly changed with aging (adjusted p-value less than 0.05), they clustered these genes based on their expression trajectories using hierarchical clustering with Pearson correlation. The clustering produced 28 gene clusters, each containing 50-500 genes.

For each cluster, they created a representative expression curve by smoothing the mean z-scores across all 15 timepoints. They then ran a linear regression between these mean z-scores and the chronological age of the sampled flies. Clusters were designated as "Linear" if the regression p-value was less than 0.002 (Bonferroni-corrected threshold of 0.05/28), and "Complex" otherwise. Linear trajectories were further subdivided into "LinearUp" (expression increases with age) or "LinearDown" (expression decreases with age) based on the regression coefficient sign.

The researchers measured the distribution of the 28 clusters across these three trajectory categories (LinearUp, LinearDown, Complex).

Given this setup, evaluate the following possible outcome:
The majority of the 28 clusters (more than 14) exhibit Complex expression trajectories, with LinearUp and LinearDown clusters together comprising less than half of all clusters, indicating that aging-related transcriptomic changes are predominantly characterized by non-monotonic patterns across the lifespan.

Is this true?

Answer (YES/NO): NO